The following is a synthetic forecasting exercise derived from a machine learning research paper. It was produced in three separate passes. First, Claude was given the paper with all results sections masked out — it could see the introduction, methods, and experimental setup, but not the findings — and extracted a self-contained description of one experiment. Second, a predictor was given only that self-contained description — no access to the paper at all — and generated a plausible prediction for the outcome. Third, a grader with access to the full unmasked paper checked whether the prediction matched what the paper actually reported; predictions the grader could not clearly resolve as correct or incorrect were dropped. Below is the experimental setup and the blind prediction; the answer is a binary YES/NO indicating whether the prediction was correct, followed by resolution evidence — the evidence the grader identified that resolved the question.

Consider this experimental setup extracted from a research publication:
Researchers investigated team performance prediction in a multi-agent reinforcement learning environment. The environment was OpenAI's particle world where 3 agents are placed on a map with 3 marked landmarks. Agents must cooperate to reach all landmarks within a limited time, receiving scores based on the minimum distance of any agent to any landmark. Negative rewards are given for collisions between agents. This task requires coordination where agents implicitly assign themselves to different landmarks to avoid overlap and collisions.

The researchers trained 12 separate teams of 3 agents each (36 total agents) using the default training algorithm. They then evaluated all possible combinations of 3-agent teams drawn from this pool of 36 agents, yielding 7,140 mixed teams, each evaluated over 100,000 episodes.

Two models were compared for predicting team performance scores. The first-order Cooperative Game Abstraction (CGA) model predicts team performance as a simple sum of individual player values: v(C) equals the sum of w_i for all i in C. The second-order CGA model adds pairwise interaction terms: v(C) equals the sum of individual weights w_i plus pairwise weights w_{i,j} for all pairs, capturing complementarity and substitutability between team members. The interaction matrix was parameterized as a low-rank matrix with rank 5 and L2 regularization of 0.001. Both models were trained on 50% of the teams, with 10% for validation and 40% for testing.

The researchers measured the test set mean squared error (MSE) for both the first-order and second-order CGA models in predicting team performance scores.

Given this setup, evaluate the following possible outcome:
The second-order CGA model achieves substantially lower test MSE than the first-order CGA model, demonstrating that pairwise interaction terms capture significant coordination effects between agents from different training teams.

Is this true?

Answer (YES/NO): YES